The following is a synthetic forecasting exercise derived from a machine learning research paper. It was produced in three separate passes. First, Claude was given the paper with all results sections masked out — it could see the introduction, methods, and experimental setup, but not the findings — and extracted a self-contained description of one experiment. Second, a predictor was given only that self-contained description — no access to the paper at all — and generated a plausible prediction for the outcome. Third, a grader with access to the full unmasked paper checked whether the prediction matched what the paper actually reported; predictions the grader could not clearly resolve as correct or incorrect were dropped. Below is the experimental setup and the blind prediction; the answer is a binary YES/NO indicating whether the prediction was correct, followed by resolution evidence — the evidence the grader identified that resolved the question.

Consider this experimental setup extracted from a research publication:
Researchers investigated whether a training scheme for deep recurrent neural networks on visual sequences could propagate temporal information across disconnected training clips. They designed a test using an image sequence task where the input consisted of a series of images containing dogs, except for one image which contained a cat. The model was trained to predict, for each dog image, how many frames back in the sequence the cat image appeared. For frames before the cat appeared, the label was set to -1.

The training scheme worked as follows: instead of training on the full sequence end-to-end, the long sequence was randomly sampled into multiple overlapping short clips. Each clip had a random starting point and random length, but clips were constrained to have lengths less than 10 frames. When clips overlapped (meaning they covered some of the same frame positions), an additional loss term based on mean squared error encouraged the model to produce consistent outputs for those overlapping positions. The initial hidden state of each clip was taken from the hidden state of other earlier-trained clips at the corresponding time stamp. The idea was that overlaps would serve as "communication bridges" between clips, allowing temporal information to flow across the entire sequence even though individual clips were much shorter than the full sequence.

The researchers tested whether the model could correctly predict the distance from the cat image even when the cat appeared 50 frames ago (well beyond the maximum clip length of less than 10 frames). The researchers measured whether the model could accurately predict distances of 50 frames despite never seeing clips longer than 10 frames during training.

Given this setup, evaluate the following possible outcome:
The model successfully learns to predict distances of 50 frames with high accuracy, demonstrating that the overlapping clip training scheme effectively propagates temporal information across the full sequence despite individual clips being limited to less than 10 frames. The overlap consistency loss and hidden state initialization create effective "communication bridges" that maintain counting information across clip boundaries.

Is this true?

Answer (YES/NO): YES